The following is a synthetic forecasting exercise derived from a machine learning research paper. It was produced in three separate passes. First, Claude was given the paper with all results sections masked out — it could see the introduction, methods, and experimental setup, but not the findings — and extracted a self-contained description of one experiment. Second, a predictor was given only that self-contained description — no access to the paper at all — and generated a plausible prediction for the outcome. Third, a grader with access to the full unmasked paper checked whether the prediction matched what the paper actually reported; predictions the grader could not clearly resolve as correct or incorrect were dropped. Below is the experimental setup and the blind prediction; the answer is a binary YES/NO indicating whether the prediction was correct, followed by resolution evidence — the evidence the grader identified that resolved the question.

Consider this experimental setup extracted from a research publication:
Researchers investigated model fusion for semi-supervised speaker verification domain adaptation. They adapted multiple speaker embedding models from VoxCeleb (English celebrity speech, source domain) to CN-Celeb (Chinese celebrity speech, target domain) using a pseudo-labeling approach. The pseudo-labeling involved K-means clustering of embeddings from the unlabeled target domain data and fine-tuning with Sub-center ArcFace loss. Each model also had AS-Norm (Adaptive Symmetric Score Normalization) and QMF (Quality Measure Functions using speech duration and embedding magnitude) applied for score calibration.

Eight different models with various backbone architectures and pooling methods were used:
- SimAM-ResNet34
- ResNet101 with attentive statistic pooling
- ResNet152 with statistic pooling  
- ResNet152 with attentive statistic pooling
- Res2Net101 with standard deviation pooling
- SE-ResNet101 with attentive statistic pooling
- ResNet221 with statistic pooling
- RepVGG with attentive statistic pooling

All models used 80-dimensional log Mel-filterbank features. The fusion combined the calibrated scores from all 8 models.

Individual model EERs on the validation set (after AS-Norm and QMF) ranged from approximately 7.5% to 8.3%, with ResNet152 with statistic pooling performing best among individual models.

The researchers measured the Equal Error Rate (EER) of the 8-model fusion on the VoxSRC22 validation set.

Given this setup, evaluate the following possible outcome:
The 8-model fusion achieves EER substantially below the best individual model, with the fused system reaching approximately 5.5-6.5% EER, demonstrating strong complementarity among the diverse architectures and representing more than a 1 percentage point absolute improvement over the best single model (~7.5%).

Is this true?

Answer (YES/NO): NO